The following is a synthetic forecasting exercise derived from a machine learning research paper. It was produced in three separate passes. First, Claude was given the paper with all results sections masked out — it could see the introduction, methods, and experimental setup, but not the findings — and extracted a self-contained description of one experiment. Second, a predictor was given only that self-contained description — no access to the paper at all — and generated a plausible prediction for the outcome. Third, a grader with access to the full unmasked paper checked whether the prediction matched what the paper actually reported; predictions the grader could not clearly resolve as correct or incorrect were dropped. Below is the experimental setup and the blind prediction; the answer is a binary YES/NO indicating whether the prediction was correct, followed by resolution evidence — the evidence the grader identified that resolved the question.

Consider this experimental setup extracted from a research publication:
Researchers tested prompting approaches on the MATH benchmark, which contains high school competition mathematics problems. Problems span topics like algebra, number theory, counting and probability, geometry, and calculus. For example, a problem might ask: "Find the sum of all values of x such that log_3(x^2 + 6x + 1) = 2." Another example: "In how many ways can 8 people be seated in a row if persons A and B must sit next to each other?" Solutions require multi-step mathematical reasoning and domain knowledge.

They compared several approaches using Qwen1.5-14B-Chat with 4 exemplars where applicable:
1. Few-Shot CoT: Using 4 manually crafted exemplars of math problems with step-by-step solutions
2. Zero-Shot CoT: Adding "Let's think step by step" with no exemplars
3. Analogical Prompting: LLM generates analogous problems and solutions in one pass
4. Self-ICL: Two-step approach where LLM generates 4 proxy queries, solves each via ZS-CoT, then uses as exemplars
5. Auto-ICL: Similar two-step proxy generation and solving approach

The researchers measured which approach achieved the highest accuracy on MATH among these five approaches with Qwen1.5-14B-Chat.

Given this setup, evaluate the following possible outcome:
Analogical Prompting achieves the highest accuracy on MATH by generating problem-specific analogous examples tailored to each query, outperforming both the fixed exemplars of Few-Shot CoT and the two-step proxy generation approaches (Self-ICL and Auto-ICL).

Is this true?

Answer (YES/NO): NO